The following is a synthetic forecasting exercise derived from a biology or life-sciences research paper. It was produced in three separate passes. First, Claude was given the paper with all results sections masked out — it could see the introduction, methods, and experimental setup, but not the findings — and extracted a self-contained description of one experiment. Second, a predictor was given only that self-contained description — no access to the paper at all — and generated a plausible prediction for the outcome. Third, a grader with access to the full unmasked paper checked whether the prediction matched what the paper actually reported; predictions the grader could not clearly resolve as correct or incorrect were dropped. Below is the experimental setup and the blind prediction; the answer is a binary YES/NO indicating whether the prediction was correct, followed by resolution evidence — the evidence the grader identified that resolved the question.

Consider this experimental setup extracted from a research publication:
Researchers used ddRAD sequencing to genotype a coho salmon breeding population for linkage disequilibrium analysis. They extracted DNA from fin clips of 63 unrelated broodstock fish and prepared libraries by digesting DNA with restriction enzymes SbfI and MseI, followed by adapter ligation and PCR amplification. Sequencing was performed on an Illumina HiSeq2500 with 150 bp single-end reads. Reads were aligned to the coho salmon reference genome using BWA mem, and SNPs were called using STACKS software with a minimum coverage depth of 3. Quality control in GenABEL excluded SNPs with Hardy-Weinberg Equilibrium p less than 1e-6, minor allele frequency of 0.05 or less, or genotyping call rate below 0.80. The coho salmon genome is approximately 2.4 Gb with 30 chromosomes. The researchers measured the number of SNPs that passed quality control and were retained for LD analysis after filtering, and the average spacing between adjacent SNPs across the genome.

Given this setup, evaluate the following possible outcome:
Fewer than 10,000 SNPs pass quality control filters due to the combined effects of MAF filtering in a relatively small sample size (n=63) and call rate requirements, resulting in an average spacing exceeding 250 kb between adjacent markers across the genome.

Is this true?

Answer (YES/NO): NO